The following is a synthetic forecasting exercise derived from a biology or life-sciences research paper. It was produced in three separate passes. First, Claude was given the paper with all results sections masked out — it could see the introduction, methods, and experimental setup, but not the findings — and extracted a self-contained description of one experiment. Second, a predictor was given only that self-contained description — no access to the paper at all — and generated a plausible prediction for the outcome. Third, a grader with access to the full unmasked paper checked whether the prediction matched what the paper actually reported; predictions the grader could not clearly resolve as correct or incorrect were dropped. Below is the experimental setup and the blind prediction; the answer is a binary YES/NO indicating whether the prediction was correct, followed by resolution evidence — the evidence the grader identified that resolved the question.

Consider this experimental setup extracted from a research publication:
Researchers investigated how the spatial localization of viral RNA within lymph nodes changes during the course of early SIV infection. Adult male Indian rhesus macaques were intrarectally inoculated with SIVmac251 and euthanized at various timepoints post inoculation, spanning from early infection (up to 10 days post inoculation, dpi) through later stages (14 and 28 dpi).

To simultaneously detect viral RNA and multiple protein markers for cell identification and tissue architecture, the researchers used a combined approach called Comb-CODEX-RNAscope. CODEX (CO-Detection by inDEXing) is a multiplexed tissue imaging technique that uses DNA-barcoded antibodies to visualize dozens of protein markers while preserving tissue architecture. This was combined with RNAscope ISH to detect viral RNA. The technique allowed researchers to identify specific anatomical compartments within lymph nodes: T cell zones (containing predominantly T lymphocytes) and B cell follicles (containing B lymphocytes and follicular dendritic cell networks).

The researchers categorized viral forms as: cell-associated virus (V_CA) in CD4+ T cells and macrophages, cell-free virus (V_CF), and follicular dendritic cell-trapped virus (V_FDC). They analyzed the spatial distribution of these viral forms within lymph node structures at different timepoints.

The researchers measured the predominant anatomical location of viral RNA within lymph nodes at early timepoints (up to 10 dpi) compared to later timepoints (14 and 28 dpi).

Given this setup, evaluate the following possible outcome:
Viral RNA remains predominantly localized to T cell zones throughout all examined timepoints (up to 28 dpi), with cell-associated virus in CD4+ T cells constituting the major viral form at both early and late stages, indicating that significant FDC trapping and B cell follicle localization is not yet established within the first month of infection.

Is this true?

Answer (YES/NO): NO